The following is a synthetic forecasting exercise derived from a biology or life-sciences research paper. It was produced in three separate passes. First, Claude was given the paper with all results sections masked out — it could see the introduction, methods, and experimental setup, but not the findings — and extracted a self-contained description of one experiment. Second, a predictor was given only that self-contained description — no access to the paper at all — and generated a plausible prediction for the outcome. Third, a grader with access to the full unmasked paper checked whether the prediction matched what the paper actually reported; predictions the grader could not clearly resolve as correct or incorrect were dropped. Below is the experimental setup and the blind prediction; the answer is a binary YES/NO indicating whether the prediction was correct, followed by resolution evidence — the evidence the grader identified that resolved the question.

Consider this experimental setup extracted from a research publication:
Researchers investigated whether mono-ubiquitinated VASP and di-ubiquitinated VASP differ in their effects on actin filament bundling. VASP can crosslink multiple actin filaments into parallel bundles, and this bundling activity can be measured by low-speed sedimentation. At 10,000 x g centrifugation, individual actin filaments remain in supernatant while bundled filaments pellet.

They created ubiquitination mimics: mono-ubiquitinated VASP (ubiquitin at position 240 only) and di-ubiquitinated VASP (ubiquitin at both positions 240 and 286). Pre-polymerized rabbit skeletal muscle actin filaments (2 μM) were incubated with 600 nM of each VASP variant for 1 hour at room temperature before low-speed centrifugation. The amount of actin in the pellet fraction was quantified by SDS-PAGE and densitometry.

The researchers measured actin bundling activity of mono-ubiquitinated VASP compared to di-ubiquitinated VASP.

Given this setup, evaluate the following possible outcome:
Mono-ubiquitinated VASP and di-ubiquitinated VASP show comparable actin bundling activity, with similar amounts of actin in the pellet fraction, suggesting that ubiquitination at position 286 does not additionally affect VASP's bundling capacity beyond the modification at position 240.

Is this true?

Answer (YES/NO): YES